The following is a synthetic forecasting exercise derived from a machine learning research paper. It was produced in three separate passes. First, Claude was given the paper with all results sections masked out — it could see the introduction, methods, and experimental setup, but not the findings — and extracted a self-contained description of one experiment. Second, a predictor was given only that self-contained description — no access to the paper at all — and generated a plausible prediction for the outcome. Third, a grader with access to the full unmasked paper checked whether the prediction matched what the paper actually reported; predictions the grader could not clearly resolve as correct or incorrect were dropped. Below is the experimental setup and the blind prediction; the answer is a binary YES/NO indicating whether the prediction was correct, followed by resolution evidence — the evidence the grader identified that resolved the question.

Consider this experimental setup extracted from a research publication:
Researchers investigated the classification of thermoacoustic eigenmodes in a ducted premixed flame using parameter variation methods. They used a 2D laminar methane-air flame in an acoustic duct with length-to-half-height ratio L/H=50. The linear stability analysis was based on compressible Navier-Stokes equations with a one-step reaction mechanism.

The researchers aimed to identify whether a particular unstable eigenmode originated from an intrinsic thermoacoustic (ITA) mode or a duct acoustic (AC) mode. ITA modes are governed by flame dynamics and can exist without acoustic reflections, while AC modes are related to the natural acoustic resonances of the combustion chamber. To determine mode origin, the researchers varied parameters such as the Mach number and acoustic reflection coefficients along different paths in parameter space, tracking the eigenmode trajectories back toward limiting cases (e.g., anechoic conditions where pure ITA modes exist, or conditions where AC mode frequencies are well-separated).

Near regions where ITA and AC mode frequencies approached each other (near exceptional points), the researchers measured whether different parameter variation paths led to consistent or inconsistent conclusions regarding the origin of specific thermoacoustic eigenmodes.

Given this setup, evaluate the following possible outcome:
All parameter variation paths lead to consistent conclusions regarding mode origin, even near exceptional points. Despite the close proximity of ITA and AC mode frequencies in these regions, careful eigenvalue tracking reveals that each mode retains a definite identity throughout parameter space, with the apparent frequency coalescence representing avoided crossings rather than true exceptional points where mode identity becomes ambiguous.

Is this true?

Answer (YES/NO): NO